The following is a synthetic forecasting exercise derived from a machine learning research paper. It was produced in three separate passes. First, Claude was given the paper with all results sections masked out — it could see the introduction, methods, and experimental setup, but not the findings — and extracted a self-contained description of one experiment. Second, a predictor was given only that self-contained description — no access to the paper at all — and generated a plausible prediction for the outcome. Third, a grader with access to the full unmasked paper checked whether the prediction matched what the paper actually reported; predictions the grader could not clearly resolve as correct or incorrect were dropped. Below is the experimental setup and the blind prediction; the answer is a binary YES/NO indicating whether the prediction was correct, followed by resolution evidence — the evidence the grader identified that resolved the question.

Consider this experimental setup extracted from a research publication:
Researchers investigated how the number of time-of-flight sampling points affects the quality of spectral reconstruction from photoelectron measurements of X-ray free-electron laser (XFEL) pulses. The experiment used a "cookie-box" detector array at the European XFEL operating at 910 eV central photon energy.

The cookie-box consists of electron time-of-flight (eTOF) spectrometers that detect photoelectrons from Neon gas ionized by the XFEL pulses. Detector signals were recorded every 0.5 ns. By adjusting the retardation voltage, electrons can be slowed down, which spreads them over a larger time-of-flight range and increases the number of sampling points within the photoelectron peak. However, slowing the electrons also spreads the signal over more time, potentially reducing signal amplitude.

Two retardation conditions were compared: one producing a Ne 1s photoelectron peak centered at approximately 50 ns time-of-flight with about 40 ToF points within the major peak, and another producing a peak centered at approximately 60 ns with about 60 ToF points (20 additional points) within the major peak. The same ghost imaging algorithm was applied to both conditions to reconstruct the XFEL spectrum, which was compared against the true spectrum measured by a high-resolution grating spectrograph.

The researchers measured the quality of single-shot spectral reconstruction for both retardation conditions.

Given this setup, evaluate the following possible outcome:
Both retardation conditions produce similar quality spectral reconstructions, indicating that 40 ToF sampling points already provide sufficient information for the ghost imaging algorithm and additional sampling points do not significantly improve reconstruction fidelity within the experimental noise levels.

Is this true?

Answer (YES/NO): NO